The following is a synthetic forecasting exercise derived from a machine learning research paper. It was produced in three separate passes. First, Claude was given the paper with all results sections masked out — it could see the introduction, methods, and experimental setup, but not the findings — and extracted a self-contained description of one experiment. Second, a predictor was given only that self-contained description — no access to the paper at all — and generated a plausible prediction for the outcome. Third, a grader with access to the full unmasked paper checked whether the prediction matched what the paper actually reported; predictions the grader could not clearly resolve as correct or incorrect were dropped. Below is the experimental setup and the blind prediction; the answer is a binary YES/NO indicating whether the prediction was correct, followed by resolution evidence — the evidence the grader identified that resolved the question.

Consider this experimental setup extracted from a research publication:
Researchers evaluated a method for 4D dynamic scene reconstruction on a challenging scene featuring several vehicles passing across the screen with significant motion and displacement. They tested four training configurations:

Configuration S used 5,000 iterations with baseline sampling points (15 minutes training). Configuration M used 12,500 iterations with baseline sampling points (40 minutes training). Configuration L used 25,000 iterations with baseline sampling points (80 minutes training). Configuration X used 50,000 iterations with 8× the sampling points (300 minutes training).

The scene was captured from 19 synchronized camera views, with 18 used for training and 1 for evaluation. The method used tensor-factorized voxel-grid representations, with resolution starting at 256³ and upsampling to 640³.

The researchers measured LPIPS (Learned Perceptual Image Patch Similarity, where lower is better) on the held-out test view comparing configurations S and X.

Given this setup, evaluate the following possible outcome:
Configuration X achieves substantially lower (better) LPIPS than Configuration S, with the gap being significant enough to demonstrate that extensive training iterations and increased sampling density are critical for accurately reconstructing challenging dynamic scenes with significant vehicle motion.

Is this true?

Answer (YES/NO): YES